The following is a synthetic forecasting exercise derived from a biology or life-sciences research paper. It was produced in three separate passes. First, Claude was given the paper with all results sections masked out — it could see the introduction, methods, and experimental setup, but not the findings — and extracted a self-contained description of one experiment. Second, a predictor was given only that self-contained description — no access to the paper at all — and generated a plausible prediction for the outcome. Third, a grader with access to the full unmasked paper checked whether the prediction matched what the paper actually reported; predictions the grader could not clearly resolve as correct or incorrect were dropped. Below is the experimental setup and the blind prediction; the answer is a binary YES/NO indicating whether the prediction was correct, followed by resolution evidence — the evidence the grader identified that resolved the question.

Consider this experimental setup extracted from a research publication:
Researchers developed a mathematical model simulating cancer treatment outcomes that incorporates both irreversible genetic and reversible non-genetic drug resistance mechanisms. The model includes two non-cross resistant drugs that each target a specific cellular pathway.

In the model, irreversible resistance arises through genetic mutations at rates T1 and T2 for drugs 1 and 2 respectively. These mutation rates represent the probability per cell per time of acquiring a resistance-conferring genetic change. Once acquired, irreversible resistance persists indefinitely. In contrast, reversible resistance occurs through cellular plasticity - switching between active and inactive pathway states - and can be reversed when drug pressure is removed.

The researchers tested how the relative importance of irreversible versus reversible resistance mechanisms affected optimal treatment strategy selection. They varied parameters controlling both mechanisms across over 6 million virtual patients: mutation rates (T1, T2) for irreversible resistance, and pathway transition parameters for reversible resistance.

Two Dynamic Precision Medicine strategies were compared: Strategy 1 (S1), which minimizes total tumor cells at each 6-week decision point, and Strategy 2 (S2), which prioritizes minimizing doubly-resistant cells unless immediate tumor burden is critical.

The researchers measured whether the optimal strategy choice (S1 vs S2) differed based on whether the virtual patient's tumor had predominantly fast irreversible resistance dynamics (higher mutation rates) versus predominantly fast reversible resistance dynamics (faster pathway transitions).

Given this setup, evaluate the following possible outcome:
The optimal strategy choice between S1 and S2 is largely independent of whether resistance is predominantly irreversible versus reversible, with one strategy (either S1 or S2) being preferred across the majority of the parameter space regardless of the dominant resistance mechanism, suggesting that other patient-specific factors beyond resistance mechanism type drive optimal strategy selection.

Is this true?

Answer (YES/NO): NO